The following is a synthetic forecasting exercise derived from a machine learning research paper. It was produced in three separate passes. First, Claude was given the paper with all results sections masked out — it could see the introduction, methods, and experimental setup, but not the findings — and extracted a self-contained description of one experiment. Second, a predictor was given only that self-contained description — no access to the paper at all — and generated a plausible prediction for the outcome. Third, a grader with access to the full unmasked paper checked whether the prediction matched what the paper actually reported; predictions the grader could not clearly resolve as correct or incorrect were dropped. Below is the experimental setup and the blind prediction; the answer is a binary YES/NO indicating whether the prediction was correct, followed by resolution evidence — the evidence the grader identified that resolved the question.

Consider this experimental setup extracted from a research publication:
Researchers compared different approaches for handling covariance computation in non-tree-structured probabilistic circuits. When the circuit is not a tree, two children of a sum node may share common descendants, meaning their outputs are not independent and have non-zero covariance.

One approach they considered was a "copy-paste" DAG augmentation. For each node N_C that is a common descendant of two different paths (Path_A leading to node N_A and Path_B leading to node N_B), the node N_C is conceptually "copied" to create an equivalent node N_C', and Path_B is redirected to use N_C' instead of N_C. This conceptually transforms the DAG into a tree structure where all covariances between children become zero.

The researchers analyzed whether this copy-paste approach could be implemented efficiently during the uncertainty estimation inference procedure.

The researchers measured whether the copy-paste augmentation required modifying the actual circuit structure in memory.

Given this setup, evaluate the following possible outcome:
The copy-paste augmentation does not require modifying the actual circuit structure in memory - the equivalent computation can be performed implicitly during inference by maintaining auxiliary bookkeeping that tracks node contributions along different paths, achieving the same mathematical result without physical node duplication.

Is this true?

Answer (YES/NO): NO